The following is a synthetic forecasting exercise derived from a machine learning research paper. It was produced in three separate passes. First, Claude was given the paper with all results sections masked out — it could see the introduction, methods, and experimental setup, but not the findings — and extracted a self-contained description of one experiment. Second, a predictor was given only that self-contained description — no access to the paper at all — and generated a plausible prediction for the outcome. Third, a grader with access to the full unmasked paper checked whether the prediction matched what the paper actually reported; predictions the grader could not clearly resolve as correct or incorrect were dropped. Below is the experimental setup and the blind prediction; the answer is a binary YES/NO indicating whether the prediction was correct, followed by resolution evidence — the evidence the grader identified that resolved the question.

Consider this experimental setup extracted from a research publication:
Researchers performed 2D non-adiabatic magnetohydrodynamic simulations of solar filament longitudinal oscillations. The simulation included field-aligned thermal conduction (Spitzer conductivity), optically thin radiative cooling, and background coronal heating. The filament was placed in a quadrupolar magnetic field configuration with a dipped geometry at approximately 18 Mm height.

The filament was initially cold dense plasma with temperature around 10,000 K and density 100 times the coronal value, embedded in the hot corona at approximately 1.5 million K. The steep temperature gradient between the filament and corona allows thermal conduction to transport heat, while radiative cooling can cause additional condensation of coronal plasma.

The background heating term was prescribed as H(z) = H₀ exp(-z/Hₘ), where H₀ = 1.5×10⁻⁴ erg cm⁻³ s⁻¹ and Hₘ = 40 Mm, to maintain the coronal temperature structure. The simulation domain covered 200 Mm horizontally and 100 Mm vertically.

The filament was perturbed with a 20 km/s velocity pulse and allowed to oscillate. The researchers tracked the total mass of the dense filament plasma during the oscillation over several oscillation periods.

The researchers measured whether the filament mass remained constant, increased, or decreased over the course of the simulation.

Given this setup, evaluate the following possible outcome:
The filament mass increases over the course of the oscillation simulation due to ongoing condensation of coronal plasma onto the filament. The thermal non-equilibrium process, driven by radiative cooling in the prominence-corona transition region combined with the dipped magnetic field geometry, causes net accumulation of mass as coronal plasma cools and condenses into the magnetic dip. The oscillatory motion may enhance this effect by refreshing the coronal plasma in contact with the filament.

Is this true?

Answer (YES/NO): NO